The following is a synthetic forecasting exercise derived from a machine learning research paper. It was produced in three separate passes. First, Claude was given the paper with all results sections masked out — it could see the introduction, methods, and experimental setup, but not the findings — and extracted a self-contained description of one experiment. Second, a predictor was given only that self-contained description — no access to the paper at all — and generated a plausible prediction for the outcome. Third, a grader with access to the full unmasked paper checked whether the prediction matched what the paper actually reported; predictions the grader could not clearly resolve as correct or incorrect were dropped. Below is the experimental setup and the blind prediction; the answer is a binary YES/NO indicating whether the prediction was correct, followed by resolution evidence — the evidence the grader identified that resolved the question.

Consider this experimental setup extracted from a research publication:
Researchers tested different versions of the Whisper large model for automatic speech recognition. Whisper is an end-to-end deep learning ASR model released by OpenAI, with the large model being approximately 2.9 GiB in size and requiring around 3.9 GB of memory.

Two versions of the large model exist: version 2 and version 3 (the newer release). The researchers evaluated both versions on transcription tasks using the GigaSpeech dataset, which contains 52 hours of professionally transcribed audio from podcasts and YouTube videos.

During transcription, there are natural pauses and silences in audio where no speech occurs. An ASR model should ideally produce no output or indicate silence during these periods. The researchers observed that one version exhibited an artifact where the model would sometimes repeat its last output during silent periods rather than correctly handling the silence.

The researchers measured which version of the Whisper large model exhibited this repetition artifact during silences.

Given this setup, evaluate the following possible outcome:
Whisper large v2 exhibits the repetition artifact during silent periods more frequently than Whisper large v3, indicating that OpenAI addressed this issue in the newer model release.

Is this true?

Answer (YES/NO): NO